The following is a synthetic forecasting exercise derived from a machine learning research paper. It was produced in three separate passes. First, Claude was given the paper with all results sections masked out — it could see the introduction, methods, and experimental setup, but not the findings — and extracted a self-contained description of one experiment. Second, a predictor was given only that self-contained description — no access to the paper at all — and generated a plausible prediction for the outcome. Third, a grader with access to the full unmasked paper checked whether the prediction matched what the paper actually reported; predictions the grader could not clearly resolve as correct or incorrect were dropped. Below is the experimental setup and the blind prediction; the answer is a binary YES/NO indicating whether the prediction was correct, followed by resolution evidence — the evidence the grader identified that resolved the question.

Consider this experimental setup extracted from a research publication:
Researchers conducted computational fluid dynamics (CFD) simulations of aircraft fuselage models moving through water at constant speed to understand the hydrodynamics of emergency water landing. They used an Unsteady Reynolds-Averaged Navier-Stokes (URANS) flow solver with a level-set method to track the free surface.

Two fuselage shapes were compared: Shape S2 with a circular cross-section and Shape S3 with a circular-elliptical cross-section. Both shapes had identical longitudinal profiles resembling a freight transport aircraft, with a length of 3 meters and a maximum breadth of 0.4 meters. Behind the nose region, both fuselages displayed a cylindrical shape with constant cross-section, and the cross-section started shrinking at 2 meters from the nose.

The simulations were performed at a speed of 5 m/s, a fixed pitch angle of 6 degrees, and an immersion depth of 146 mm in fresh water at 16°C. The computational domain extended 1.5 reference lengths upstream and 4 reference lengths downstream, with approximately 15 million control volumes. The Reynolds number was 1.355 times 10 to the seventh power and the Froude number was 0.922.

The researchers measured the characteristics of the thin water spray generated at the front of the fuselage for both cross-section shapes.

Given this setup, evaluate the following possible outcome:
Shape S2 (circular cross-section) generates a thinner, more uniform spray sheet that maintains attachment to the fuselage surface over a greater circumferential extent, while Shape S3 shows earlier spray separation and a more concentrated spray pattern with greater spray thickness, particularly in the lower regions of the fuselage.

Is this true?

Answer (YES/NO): NO